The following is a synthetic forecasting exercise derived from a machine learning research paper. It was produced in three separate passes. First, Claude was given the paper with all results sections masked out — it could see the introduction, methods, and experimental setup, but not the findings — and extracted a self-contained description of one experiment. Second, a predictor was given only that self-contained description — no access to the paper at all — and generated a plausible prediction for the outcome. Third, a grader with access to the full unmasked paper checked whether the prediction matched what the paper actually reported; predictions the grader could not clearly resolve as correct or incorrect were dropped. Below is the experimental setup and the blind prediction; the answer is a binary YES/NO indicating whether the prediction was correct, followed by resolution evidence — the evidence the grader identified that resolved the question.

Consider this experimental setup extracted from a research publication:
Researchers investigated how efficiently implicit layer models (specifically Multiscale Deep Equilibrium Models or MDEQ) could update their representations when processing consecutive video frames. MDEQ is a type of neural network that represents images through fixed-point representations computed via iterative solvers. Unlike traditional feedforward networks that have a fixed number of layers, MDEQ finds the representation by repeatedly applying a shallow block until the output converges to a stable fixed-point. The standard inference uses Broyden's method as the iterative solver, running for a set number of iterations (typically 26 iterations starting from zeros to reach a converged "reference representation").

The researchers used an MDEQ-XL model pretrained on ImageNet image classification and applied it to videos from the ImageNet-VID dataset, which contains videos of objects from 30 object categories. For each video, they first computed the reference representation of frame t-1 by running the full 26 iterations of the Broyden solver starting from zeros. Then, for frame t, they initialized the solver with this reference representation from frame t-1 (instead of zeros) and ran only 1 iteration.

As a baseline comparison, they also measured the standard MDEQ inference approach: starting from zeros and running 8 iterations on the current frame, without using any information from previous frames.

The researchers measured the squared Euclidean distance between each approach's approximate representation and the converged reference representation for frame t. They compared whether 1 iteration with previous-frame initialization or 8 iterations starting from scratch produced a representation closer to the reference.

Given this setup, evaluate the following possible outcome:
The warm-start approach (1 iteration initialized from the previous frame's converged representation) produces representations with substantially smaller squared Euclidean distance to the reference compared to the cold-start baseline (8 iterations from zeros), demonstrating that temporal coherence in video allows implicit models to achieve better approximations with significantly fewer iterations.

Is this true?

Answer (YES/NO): YES